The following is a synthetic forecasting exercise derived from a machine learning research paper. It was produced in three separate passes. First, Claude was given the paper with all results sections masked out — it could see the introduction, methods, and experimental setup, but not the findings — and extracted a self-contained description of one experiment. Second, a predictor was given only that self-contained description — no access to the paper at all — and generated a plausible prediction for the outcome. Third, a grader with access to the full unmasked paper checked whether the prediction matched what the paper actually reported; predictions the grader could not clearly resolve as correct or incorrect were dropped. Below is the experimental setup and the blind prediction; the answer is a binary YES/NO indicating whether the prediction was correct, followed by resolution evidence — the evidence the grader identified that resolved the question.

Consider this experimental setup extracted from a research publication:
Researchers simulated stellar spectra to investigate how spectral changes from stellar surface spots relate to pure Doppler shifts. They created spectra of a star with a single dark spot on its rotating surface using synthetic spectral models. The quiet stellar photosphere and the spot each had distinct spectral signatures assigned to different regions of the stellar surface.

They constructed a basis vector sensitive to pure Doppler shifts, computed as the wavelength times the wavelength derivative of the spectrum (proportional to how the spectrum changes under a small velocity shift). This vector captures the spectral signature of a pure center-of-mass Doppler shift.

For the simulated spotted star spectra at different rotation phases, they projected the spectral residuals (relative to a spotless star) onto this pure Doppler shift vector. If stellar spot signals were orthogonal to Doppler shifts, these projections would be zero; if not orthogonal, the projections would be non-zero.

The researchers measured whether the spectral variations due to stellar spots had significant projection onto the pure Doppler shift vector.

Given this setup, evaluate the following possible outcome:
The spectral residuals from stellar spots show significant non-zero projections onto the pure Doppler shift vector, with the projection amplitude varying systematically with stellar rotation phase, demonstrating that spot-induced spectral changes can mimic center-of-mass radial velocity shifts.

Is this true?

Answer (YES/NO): YES